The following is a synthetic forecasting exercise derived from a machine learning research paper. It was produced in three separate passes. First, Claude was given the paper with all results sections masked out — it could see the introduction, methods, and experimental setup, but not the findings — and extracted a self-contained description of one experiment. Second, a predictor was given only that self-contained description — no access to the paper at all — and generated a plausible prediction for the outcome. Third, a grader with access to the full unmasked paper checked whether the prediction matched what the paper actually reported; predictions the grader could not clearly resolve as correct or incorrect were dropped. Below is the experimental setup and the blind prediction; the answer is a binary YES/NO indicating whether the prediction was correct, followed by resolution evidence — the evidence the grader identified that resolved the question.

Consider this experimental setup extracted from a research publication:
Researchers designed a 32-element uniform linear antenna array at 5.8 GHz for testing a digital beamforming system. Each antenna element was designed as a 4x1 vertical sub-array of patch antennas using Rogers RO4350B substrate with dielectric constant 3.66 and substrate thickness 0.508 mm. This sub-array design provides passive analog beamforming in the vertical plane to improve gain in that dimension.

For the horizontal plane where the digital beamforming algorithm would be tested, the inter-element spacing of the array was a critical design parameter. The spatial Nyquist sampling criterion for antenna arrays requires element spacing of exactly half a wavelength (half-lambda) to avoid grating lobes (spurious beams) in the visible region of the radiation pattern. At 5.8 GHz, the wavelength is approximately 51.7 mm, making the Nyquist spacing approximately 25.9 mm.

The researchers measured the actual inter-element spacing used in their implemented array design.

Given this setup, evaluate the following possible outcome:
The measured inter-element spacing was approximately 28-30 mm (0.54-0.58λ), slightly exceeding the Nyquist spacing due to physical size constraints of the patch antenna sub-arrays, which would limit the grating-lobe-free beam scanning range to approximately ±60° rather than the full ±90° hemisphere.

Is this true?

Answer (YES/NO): NO